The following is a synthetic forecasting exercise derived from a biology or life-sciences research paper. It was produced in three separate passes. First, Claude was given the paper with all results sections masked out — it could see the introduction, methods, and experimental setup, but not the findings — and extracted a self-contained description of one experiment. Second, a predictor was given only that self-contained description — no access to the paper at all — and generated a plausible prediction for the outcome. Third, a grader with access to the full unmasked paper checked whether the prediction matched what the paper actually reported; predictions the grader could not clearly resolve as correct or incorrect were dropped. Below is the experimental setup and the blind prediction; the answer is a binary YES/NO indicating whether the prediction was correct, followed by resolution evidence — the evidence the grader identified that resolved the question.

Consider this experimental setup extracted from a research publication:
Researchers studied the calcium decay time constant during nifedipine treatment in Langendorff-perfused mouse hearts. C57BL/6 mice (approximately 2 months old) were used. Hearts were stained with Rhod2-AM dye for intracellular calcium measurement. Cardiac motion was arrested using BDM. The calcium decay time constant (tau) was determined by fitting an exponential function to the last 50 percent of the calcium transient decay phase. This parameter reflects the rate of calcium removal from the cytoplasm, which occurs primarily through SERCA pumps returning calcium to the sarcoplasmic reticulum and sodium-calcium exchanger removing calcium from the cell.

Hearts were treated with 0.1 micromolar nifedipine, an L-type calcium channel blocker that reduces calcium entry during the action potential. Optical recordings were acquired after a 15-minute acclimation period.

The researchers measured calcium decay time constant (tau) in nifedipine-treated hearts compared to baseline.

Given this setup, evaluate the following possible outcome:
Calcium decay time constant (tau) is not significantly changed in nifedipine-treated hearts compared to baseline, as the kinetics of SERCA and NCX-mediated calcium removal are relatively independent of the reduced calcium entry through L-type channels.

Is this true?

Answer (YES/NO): NO